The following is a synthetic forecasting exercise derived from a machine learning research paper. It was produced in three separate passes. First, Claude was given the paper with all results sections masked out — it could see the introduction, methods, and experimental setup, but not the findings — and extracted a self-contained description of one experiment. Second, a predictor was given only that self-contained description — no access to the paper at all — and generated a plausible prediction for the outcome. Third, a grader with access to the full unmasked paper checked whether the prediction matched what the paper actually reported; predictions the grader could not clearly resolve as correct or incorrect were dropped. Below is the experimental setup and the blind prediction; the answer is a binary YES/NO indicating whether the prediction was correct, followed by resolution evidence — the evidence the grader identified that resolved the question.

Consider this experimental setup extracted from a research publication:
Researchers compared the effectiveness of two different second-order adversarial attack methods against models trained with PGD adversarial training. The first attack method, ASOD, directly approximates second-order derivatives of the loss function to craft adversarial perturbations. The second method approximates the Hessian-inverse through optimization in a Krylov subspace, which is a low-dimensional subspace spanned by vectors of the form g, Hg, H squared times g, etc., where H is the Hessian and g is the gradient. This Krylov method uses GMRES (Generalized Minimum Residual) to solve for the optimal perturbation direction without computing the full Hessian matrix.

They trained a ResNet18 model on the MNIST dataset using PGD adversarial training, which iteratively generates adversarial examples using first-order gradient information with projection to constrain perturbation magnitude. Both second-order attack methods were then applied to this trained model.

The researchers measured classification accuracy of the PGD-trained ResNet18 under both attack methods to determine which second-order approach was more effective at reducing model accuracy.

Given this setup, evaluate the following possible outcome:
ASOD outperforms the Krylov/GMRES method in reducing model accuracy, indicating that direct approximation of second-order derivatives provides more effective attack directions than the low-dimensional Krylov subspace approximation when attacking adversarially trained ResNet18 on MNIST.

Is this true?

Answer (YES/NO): YES